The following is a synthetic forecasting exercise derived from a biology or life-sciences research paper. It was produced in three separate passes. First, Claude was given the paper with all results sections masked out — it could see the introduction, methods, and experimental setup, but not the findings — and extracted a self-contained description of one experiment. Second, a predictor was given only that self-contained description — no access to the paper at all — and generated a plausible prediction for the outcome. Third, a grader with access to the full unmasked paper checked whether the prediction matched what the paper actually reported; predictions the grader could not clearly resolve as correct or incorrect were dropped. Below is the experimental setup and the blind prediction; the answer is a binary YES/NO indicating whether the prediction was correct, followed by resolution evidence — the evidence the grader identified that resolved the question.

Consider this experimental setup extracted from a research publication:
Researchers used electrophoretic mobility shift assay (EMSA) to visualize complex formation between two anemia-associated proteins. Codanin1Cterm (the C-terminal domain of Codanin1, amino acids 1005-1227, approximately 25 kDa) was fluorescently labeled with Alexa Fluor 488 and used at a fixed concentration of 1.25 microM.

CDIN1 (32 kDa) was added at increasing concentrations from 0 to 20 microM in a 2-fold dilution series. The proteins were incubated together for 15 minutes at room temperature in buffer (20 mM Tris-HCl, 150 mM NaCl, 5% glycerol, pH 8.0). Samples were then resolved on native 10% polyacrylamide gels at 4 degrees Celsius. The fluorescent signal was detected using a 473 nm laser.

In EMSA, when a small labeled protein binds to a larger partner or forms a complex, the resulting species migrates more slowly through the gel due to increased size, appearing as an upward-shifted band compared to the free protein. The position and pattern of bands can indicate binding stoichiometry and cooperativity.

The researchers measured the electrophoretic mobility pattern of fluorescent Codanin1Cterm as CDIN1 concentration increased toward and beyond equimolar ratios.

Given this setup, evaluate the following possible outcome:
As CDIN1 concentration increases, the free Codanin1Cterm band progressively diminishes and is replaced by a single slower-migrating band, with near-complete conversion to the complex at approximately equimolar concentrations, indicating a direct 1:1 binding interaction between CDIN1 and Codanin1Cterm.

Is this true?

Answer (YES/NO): NO